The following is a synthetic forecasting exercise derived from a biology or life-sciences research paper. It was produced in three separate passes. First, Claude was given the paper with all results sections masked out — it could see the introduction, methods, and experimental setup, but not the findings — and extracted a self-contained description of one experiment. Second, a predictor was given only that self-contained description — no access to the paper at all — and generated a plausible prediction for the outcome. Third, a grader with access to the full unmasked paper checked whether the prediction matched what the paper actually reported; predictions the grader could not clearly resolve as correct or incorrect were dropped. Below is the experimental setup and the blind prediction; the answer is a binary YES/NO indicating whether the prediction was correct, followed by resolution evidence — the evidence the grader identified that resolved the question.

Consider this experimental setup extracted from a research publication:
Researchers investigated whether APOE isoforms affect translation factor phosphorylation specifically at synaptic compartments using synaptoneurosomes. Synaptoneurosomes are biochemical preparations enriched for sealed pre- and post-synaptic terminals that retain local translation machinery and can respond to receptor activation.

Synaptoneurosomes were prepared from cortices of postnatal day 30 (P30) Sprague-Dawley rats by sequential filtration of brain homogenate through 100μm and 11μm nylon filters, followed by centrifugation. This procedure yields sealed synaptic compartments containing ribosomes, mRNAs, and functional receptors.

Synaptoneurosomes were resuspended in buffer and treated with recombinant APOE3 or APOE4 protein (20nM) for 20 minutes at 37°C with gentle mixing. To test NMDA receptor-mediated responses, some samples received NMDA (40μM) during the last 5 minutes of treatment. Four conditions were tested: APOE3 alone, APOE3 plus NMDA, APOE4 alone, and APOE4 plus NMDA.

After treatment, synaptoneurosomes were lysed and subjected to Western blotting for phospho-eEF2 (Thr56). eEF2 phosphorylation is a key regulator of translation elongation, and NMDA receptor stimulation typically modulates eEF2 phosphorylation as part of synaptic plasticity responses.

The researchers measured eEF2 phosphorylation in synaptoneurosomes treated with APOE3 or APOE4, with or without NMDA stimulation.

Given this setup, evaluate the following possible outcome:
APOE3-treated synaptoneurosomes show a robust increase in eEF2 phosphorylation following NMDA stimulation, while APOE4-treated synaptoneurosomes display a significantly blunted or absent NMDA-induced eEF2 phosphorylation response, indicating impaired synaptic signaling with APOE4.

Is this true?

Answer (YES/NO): YES